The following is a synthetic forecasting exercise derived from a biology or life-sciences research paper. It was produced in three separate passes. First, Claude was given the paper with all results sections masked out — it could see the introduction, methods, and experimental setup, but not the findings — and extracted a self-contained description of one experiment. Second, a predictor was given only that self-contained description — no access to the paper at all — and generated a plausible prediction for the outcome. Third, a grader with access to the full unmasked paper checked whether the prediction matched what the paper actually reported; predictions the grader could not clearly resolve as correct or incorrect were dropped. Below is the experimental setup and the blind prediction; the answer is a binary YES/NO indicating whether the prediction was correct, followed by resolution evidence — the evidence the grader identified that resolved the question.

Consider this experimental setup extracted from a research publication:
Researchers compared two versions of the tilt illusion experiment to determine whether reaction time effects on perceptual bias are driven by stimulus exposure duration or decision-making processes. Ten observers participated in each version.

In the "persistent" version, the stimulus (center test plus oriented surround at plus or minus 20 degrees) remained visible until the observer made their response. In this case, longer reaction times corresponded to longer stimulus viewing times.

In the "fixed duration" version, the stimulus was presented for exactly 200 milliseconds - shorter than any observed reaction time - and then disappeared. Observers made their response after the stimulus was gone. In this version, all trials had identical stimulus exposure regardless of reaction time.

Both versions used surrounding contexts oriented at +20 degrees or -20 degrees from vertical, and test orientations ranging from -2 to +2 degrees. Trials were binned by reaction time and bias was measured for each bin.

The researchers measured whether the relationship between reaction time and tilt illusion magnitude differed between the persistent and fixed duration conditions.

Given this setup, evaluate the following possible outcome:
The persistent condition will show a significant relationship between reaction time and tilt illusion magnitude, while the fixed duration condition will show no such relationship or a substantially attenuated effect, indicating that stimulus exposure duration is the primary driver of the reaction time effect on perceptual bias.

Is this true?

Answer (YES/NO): NO